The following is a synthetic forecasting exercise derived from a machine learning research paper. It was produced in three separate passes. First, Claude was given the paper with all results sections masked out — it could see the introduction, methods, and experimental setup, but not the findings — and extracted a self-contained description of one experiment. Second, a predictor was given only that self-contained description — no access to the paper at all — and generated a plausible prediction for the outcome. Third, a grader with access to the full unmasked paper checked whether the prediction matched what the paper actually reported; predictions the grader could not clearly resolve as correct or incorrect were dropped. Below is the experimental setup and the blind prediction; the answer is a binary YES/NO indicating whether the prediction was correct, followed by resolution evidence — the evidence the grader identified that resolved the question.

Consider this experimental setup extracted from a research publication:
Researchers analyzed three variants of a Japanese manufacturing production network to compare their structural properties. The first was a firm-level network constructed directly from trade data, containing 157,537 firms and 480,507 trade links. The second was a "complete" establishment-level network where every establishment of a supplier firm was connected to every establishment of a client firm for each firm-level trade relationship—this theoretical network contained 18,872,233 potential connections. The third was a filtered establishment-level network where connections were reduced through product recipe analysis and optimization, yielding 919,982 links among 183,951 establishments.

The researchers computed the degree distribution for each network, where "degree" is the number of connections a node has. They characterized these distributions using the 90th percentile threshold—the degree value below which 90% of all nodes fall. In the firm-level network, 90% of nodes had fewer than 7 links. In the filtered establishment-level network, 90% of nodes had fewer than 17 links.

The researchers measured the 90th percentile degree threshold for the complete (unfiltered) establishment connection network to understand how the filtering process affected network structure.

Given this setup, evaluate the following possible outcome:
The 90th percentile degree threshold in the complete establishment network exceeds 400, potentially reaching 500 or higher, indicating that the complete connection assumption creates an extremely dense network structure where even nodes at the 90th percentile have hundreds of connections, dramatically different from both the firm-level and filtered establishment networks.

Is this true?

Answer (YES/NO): NO